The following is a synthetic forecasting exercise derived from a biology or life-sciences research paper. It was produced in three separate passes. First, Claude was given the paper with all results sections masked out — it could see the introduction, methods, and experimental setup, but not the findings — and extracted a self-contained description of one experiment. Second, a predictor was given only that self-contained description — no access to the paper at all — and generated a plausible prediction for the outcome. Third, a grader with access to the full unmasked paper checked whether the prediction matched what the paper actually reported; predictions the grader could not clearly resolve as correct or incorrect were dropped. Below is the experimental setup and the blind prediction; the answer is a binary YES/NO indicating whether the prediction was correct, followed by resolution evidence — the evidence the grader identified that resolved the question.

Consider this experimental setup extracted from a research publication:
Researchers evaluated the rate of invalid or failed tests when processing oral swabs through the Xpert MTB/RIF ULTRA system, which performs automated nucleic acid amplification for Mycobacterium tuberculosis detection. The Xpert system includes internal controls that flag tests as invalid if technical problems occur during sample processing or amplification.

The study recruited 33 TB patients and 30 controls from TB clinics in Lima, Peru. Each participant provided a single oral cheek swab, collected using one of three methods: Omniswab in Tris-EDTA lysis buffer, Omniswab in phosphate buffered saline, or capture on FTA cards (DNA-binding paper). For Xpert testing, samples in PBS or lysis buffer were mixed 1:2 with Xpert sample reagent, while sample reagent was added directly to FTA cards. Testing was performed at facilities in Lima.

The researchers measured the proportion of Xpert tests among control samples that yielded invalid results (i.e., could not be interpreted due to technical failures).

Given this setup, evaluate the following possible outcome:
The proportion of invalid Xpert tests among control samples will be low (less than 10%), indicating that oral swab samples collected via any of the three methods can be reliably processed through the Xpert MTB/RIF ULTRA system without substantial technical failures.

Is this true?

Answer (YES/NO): NO